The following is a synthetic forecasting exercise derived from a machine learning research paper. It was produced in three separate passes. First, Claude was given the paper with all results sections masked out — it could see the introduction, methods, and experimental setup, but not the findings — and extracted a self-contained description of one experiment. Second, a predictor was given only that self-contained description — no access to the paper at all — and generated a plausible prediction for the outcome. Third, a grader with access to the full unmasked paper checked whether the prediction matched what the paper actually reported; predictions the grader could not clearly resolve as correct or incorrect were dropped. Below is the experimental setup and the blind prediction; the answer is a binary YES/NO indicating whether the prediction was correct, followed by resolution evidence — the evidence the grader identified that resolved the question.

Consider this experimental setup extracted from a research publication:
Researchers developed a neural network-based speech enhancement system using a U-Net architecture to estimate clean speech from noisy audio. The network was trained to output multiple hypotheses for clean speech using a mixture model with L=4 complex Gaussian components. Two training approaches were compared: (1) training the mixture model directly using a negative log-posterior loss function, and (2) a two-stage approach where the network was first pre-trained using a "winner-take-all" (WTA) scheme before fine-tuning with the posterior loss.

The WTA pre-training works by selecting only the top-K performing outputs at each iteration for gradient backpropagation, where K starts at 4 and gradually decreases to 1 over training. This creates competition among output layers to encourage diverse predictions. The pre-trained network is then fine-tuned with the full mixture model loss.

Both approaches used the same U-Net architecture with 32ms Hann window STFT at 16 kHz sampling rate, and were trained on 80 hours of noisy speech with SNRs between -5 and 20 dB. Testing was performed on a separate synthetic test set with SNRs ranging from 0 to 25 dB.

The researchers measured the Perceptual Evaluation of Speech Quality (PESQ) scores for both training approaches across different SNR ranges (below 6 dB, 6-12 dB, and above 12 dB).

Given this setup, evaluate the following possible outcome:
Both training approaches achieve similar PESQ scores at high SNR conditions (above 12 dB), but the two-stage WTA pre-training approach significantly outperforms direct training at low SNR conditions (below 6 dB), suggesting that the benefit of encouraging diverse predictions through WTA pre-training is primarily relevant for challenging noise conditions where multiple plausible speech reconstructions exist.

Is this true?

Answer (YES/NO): NO